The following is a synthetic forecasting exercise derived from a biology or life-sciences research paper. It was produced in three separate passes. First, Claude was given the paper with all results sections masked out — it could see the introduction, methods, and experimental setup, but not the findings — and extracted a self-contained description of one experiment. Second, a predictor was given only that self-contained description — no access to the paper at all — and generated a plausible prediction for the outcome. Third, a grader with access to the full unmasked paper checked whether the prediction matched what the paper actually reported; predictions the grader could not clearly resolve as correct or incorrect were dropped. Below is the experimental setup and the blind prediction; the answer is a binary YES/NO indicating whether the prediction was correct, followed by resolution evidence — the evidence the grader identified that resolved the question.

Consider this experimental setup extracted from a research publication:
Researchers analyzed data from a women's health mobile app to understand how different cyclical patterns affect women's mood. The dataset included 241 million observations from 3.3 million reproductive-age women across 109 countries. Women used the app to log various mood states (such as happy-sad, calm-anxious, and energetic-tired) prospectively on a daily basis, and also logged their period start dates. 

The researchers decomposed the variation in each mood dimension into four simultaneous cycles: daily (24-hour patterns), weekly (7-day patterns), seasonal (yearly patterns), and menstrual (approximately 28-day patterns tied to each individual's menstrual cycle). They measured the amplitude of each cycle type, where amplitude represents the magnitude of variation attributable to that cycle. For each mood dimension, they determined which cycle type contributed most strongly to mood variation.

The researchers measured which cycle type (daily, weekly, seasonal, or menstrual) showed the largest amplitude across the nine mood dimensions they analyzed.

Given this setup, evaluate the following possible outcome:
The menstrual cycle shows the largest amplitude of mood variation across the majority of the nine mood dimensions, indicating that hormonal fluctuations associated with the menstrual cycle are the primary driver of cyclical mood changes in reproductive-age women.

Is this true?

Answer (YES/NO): YES